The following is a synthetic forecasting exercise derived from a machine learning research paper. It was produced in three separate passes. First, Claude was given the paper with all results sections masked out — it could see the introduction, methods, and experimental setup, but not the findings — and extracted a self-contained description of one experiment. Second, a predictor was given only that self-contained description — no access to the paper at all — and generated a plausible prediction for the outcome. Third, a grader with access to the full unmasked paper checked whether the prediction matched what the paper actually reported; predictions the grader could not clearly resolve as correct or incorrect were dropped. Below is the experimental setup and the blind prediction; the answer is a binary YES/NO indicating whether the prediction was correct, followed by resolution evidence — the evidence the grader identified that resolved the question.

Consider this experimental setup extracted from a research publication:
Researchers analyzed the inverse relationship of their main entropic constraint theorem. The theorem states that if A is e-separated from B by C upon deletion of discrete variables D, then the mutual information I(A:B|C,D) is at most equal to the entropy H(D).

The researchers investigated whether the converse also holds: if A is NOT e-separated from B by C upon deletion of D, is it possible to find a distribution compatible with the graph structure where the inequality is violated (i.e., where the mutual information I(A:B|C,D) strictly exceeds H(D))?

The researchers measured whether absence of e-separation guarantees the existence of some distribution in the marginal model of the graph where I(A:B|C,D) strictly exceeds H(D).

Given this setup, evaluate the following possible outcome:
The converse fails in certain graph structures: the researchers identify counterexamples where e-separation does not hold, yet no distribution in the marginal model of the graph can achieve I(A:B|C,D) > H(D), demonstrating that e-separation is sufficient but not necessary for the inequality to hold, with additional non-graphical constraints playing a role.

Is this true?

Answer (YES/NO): NO